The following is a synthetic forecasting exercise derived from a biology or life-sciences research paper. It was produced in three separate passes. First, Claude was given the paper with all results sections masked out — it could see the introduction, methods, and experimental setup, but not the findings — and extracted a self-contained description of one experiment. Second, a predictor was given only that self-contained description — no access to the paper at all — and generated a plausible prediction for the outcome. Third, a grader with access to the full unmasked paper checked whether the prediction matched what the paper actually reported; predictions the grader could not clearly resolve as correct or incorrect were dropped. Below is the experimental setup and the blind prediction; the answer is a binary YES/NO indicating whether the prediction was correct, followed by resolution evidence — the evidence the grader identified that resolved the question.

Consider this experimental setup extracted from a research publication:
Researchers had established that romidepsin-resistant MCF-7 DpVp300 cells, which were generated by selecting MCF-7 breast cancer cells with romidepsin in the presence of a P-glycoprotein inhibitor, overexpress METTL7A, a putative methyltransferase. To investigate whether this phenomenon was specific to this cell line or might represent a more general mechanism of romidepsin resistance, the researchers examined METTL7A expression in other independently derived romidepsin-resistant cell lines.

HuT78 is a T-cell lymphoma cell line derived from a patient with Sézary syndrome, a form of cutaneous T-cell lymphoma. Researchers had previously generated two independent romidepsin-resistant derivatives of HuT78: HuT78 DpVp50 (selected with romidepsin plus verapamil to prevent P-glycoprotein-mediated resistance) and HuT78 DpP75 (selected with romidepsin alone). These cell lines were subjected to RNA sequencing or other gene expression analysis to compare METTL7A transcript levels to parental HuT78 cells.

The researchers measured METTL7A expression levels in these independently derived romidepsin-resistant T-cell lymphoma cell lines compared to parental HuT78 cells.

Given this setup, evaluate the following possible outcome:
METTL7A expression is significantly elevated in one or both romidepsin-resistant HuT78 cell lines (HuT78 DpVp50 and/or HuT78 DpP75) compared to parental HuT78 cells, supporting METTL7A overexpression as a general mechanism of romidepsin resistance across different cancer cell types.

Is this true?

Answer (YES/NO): YES